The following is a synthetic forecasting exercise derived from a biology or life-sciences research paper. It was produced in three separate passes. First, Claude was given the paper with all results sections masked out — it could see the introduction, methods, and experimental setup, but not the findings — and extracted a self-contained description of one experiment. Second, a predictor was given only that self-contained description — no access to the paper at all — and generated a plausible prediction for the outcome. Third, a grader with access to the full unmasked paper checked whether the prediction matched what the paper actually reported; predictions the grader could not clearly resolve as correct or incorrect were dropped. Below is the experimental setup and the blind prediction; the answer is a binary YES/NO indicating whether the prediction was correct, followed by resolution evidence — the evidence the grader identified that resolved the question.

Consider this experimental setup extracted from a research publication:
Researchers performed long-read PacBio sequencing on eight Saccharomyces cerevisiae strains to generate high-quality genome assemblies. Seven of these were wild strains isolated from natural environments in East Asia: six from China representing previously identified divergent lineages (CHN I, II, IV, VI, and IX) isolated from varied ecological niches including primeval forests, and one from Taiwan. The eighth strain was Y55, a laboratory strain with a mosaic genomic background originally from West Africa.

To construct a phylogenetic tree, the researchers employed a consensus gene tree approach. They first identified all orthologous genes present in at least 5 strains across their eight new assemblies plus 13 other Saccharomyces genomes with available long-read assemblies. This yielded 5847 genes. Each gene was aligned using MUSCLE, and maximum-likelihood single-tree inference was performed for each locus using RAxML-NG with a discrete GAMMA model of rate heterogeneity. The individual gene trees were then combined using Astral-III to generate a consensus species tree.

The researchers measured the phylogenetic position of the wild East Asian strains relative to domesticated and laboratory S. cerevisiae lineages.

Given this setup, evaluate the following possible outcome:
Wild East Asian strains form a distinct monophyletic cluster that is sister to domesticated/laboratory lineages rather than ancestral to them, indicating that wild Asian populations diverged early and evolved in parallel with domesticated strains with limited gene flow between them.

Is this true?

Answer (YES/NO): NO